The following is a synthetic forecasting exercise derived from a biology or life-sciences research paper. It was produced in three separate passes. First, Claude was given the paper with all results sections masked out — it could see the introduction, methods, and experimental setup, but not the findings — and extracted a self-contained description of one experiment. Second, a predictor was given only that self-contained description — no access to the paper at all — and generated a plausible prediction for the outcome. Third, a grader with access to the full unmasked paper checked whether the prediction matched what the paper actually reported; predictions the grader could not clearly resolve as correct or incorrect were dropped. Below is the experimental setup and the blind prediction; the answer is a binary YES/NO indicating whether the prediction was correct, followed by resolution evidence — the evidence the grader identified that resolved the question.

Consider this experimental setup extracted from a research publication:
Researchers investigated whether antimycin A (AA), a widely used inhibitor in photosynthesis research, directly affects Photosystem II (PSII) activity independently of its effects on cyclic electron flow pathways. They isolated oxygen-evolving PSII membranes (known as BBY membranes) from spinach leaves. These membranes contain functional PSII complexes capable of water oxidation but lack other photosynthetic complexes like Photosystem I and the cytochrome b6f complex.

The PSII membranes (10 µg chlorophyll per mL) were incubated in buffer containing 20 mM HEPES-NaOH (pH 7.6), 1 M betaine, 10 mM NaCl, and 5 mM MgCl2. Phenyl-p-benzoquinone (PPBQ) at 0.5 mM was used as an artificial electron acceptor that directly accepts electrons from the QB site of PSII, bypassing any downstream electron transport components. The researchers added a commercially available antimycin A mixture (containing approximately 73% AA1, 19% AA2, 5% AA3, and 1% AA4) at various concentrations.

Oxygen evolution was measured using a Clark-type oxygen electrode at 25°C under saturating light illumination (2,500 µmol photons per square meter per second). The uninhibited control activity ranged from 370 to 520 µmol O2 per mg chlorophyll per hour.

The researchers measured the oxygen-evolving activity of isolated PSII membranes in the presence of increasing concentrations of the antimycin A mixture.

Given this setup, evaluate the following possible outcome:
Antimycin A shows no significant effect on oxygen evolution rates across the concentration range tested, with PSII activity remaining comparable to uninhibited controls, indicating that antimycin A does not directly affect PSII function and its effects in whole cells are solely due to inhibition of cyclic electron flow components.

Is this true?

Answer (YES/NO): NO